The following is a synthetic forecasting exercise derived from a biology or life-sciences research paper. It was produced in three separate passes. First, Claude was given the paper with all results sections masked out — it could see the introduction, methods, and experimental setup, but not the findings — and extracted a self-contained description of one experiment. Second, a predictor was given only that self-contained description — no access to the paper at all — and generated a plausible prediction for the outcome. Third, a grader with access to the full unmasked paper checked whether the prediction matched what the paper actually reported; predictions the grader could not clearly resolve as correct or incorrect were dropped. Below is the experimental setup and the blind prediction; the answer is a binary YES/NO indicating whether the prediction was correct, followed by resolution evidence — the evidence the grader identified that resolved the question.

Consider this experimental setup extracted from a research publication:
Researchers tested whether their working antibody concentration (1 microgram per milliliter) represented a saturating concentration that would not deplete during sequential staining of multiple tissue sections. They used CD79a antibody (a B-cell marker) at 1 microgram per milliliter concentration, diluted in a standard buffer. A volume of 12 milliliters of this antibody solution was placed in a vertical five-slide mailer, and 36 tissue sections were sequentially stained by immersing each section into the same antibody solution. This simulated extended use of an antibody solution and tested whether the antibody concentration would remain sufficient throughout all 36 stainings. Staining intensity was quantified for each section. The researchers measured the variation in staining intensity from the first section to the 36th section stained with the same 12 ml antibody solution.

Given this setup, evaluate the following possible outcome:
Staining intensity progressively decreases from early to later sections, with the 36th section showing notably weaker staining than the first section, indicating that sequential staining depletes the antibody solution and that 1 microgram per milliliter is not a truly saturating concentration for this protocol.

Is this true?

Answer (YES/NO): NO